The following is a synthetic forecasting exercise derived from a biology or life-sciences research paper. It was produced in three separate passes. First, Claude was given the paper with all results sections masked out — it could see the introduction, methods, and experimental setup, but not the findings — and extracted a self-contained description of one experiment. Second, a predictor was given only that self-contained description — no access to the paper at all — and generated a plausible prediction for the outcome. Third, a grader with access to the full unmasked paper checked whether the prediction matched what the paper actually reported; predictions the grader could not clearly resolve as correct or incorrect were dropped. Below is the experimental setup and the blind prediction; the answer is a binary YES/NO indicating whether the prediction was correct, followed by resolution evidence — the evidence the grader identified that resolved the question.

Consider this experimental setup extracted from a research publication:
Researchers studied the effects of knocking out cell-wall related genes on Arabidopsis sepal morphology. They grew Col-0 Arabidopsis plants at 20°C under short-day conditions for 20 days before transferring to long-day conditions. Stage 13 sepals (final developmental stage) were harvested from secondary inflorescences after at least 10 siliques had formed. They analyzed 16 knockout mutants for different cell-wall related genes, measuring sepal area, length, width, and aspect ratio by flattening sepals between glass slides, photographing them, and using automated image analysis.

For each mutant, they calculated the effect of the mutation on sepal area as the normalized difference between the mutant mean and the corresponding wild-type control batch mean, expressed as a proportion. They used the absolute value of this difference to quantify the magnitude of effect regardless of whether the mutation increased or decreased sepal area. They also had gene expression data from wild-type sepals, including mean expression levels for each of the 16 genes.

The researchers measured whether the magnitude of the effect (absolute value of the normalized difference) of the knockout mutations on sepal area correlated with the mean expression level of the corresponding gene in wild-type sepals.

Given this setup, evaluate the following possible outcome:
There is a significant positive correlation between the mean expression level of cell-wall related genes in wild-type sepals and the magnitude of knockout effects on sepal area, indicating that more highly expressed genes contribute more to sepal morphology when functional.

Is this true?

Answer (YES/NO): NO